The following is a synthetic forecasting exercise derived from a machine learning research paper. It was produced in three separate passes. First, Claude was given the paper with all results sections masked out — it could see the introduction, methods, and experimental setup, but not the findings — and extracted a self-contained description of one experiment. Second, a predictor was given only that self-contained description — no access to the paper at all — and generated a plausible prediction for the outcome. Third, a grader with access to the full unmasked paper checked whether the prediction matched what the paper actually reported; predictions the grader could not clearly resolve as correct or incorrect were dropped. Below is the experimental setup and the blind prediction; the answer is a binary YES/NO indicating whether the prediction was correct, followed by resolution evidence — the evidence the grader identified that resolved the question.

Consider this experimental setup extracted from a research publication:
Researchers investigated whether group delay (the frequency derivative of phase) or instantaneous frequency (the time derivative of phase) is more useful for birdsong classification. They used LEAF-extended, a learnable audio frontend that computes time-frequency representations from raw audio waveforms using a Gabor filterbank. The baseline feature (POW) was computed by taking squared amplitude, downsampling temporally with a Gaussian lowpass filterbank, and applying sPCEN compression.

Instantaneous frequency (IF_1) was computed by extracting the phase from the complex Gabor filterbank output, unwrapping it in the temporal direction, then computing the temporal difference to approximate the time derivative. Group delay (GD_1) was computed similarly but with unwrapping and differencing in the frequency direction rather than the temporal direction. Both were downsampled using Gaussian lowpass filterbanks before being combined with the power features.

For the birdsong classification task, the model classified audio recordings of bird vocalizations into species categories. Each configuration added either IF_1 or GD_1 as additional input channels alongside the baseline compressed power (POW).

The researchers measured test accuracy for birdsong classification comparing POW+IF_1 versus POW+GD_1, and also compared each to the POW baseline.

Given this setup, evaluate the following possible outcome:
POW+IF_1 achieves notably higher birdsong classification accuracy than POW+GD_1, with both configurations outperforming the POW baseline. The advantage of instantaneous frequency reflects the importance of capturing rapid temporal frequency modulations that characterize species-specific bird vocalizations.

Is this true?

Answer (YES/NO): NO